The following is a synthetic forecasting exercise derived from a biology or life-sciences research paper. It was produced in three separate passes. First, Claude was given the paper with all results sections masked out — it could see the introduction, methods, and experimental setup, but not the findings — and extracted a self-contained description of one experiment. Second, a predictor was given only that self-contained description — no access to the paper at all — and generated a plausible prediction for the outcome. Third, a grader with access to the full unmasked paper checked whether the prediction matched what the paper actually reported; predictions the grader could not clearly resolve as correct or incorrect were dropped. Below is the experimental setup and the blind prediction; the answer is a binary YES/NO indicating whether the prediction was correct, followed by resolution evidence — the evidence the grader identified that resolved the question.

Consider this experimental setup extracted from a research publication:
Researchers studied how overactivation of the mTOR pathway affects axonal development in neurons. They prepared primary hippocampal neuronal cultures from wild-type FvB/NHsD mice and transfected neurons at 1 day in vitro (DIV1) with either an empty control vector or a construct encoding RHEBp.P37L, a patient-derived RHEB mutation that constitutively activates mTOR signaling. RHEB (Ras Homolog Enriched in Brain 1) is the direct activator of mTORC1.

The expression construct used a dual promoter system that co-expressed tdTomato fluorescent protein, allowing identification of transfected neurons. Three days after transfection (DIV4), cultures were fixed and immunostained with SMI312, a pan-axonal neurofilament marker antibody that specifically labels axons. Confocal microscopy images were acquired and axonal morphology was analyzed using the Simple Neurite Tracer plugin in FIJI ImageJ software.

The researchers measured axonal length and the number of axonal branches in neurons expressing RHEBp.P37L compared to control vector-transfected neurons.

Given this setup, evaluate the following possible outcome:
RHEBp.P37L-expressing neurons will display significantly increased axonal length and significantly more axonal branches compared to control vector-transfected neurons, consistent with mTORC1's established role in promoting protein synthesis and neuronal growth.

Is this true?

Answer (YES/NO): YES